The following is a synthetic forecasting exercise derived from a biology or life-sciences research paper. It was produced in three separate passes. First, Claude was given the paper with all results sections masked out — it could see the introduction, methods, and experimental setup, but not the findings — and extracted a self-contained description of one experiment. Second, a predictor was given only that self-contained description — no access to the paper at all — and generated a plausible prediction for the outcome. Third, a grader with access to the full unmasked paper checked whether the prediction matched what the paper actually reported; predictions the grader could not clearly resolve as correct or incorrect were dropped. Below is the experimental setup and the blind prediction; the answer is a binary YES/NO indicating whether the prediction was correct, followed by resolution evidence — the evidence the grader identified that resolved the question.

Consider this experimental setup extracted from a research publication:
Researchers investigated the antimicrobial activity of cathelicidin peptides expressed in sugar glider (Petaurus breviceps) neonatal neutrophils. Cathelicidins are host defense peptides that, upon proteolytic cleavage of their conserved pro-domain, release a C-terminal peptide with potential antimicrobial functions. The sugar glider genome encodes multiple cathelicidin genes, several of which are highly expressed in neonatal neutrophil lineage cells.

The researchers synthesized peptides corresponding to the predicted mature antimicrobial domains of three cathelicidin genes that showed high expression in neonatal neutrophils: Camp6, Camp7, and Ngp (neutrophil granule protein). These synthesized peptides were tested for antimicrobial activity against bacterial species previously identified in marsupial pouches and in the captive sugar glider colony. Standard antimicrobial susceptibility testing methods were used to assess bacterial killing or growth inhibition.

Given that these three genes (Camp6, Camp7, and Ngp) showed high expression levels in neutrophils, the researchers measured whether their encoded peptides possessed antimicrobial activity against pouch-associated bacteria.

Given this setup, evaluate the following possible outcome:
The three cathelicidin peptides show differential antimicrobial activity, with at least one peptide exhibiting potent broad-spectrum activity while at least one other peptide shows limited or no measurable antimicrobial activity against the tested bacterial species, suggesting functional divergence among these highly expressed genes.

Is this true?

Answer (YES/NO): NO